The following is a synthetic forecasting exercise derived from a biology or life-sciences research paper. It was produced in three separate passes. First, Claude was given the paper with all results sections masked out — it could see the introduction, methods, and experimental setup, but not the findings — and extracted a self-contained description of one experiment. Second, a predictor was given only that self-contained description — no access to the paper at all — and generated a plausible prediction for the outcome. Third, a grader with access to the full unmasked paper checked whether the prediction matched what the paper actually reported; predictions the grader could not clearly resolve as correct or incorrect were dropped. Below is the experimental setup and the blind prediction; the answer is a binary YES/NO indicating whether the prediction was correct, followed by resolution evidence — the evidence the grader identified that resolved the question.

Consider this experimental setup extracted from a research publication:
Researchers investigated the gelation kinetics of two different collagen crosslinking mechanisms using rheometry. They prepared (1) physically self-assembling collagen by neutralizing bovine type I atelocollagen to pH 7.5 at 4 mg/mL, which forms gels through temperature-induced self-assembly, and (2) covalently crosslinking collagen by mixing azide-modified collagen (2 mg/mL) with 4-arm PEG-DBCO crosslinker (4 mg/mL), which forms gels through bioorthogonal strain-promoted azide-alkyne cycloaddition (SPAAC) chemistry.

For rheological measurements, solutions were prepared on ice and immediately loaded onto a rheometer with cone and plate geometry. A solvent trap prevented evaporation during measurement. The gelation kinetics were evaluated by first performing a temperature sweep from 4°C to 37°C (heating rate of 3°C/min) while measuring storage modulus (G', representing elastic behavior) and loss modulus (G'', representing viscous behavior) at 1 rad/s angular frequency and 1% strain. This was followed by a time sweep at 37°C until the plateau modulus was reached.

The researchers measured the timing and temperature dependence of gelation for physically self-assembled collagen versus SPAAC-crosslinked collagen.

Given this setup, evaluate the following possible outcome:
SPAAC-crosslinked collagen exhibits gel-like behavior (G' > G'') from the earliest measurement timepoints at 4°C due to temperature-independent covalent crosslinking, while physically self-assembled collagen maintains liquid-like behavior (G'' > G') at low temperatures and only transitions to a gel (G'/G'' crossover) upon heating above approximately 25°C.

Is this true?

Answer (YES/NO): NO